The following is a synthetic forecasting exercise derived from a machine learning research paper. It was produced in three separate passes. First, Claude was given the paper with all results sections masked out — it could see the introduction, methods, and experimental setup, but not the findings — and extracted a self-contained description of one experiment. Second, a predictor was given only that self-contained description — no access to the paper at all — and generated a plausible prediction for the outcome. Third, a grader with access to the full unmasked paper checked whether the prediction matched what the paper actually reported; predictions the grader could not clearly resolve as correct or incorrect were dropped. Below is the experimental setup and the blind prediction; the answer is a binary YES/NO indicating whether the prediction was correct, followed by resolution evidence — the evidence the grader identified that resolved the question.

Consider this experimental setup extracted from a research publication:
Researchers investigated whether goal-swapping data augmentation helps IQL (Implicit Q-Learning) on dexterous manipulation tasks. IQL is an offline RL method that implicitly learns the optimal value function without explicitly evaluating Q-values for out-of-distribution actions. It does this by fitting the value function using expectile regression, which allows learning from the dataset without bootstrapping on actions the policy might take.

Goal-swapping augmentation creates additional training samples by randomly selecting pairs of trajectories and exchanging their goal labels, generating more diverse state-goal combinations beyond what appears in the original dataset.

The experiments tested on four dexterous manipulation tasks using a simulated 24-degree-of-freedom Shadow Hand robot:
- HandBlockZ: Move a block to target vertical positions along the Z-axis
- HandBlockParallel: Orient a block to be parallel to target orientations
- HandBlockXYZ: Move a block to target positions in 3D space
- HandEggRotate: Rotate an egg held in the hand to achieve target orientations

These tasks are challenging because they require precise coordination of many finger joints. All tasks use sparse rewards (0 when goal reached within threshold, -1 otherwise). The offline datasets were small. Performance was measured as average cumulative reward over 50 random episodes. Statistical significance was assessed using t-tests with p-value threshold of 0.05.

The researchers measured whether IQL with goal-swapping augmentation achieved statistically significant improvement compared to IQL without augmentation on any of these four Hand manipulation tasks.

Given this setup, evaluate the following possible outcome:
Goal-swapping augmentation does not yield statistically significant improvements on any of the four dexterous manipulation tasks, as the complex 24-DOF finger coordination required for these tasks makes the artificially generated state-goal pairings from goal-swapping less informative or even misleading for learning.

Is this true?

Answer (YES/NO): YES